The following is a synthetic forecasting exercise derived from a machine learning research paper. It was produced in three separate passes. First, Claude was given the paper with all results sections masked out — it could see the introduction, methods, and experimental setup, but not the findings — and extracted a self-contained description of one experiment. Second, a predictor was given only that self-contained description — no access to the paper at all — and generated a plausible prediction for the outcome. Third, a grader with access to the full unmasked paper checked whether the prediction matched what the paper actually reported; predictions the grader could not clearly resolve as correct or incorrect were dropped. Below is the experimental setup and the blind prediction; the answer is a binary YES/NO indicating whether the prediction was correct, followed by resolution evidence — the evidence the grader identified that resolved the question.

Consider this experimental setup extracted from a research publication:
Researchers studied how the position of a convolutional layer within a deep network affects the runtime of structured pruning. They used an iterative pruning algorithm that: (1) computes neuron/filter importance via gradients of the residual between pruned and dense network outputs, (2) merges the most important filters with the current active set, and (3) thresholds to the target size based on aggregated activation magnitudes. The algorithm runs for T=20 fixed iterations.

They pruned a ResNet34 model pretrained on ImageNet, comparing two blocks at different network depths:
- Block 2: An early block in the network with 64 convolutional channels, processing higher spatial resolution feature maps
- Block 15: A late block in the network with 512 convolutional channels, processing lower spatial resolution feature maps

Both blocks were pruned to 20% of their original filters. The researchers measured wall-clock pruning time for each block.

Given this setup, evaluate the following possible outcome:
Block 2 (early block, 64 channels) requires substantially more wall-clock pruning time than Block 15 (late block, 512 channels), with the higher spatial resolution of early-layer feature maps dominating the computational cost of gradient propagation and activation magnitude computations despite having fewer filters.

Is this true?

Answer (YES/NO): YES